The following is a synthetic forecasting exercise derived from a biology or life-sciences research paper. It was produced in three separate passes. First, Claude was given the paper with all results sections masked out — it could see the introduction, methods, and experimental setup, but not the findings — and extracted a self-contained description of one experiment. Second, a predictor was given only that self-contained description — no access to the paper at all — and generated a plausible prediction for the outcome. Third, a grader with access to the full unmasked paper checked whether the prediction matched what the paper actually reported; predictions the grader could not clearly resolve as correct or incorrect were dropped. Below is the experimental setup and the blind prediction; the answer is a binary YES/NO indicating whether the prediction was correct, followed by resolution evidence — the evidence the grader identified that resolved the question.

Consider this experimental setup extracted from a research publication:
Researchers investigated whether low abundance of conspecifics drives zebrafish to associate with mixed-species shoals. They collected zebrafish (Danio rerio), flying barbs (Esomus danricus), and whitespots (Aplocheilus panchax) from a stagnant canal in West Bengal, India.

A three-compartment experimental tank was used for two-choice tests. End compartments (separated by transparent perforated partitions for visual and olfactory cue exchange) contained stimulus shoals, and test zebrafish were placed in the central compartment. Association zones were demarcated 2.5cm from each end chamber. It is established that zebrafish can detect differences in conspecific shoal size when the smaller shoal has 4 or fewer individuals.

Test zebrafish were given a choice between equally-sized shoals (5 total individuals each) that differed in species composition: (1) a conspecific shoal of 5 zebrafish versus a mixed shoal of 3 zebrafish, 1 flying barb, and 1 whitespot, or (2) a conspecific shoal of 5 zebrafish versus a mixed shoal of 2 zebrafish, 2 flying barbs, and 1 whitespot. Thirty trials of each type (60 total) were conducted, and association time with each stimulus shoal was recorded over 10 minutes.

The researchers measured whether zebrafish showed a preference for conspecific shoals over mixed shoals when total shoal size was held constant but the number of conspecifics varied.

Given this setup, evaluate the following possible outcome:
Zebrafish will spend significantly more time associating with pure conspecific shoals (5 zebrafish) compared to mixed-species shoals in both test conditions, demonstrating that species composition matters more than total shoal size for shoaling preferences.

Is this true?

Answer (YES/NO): NO